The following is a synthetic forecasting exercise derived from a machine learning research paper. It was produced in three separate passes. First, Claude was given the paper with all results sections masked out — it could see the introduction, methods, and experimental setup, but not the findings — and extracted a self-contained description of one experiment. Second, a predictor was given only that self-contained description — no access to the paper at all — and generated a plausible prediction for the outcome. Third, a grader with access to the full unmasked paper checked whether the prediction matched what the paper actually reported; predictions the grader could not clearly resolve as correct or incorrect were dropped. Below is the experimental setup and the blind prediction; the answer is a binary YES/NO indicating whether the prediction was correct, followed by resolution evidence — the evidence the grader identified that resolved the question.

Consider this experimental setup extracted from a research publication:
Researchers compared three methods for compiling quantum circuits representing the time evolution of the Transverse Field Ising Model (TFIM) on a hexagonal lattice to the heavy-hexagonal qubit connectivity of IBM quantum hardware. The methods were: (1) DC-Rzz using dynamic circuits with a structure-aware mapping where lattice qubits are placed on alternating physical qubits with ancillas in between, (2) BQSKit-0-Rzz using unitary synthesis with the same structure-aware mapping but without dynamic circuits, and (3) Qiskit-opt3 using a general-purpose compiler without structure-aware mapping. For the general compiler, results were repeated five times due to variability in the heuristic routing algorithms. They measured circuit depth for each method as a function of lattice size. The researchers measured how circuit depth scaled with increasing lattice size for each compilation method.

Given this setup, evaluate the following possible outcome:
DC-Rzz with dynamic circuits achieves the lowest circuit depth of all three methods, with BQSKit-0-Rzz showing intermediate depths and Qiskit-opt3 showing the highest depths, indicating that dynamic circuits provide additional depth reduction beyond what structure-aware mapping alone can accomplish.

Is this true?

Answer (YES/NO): YES